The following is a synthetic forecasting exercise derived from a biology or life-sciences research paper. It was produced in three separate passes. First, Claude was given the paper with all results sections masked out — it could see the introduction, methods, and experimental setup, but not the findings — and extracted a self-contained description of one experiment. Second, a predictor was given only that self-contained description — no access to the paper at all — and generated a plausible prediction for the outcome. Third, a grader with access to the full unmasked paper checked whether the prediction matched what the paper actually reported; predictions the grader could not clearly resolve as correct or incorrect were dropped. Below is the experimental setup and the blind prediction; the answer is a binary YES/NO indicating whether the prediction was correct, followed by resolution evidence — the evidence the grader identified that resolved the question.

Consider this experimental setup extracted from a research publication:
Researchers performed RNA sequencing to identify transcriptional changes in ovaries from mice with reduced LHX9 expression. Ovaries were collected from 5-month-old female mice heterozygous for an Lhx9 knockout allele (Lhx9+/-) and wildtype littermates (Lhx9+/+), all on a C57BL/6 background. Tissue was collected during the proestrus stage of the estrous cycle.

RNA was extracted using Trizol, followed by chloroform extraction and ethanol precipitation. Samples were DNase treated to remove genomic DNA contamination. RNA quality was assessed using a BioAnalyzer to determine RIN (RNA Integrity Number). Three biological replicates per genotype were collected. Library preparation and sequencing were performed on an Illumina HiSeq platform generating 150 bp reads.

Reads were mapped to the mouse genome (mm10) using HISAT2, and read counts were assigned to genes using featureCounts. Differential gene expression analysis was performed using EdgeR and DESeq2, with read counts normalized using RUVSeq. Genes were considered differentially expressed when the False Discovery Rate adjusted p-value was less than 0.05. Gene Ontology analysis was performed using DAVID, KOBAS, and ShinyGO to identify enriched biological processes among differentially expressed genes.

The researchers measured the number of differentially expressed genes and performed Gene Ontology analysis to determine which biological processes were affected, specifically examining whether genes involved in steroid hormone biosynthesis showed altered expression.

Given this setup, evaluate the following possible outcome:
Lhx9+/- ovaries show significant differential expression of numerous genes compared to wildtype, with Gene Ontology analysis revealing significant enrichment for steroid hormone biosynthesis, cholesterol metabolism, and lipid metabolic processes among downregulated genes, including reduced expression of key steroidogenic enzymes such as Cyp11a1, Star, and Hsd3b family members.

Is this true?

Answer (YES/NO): NO